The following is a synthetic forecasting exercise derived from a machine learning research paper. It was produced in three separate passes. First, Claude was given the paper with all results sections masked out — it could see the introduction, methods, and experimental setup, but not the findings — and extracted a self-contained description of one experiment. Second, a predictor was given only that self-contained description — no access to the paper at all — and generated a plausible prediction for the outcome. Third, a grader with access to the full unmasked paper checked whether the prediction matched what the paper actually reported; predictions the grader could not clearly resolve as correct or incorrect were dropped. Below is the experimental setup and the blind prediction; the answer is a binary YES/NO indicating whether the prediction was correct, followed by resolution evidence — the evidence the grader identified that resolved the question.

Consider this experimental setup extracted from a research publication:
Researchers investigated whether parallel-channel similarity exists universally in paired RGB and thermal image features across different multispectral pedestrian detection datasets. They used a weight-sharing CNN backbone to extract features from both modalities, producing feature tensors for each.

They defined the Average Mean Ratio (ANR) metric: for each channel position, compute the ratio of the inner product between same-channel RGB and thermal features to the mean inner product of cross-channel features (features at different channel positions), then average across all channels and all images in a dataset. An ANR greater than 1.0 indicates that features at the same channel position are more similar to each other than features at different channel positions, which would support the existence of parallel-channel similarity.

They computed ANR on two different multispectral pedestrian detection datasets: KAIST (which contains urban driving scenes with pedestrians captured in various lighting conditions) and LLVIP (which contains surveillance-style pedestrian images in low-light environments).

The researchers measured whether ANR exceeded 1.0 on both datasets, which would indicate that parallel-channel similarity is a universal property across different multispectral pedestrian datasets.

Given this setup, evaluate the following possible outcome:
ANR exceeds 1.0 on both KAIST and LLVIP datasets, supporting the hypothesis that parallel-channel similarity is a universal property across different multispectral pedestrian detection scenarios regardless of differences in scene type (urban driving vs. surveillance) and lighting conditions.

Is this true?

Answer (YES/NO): YES